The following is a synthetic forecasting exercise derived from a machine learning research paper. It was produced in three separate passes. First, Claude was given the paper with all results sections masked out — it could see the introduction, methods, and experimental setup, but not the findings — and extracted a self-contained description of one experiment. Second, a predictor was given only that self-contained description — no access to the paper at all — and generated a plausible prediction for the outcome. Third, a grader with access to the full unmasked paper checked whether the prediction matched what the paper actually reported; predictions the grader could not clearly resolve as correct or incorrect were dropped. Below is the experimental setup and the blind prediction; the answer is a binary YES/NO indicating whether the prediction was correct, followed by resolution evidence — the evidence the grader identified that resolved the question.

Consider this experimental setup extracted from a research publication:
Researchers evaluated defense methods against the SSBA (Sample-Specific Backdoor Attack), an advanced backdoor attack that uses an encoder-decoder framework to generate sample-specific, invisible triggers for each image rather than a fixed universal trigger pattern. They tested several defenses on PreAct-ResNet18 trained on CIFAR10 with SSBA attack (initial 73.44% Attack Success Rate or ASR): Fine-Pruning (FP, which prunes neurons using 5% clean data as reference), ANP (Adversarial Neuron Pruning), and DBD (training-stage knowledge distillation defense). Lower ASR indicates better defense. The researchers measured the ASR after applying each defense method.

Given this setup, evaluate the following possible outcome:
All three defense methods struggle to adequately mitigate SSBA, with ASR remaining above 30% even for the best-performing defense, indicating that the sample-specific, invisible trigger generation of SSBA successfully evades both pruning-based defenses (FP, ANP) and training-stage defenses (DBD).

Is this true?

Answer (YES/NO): NO